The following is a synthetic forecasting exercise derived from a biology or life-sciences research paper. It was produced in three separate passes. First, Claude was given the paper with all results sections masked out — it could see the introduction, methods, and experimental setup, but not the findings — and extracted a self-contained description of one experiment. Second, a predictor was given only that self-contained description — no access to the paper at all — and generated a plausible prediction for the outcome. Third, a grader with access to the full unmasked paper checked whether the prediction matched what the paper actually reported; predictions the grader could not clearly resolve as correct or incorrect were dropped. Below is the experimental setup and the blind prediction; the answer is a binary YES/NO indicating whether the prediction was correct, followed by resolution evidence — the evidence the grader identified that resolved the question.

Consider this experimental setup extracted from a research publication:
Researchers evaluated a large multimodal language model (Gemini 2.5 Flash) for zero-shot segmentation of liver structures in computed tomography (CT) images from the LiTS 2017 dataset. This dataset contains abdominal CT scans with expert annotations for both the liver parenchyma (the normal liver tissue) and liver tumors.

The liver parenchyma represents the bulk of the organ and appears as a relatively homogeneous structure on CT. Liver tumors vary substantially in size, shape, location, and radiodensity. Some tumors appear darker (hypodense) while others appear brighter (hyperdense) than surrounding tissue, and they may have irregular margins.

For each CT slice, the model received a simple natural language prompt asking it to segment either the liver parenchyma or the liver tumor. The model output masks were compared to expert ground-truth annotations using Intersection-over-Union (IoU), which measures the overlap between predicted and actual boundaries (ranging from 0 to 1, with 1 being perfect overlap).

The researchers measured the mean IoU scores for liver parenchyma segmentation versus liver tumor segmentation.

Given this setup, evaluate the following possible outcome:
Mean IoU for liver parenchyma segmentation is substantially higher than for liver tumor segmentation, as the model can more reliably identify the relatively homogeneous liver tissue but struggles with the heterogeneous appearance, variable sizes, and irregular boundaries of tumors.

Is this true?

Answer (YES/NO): NO